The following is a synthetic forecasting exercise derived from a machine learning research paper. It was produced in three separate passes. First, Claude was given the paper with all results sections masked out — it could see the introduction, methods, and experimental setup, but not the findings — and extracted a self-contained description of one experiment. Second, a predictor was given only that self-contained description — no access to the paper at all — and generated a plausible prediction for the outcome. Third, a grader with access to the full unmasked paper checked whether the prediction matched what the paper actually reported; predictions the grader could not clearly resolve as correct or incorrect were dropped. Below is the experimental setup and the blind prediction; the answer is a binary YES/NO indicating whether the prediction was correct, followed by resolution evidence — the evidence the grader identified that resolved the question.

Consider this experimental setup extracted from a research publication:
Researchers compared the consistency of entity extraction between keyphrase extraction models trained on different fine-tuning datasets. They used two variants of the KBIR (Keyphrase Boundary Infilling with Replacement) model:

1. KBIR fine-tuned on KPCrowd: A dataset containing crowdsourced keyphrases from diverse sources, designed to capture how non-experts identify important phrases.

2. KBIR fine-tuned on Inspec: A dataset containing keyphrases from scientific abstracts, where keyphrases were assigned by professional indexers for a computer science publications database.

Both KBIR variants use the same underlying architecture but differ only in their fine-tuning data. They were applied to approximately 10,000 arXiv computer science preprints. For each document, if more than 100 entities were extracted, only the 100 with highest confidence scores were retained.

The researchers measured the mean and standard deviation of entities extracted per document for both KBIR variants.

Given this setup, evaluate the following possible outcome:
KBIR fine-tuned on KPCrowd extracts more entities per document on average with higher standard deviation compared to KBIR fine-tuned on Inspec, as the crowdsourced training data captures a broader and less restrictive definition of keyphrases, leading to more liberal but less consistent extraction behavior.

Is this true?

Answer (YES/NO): NO